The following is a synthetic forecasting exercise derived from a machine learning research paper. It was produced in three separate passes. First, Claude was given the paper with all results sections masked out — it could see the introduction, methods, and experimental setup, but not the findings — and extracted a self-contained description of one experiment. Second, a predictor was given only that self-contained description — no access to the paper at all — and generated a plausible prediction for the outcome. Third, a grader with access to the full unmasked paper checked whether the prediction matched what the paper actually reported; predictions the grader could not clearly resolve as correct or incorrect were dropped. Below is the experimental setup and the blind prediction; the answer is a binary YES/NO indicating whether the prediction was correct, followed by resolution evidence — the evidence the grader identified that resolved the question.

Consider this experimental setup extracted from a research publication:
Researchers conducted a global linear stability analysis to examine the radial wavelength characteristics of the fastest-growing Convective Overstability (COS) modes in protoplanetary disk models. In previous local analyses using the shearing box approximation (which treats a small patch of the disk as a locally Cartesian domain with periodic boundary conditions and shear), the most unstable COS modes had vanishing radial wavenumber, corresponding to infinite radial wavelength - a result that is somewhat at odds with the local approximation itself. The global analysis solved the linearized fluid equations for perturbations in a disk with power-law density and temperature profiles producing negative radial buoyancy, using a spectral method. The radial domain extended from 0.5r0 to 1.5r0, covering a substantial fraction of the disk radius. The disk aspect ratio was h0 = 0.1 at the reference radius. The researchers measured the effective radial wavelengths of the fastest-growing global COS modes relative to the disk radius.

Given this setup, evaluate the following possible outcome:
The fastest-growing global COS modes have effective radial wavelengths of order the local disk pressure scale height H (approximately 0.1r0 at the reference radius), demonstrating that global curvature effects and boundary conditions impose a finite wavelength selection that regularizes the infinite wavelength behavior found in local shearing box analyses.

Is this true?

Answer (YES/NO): NO